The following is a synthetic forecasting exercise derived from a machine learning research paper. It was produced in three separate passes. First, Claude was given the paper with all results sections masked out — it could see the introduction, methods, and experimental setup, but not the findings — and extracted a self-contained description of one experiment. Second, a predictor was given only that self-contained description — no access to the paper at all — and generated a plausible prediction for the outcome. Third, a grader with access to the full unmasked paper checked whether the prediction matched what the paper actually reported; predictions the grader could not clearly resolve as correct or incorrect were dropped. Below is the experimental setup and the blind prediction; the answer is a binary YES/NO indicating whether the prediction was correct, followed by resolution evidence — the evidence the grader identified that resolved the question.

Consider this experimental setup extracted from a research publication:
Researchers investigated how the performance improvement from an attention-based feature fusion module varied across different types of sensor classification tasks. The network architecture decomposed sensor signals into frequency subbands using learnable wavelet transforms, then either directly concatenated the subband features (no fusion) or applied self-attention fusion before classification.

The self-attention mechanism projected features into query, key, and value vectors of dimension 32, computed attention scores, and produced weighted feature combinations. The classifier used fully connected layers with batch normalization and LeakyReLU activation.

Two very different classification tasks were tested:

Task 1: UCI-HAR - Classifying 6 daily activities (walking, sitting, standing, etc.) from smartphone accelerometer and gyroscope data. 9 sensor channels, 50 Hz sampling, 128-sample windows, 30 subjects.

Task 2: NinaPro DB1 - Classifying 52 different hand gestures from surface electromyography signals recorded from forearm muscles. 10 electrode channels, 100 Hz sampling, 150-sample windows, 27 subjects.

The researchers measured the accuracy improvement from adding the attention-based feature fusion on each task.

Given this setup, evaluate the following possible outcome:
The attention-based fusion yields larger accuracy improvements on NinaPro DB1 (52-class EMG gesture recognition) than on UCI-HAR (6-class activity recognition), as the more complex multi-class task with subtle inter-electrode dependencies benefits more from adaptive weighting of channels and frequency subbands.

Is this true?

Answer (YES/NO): NO